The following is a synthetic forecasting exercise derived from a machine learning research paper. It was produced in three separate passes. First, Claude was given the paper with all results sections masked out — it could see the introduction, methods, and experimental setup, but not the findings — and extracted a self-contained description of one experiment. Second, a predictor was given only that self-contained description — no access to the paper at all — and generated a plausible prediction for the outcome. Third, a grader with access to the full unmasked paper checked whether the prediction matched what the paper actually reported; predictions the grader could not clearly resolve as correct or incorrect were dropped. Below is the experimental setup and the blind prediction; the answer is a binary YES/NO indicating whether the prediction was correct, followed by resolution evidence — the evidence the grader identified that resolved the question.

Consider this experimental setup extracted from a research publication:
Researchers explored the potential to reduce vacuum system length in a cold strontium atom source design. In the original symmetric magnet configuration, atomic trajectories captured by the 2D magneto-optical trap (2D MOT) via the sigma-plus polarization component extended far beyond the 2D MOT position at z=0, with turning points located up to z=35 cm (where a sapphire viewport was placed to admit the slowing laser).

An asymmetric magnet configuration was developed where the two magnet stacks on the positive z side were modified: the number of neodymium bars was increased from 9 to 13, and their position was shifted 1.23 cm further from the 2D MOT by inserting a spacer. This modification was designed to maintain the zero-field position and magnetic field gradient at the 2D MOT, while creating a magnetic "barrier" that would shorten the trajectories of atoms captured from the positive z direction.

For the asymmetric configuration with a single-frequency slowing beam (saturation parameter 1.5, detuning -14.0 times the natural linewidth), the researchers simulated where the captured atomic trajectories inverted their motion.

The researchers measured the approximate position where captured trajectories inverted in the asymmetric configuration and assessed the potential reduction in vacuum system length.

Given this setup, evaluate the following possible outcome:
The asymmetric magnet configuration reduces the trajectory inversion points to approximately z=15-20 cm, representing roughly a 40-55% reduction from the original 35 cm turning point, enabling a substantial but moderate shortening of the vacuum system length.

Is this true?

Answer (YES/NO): NO